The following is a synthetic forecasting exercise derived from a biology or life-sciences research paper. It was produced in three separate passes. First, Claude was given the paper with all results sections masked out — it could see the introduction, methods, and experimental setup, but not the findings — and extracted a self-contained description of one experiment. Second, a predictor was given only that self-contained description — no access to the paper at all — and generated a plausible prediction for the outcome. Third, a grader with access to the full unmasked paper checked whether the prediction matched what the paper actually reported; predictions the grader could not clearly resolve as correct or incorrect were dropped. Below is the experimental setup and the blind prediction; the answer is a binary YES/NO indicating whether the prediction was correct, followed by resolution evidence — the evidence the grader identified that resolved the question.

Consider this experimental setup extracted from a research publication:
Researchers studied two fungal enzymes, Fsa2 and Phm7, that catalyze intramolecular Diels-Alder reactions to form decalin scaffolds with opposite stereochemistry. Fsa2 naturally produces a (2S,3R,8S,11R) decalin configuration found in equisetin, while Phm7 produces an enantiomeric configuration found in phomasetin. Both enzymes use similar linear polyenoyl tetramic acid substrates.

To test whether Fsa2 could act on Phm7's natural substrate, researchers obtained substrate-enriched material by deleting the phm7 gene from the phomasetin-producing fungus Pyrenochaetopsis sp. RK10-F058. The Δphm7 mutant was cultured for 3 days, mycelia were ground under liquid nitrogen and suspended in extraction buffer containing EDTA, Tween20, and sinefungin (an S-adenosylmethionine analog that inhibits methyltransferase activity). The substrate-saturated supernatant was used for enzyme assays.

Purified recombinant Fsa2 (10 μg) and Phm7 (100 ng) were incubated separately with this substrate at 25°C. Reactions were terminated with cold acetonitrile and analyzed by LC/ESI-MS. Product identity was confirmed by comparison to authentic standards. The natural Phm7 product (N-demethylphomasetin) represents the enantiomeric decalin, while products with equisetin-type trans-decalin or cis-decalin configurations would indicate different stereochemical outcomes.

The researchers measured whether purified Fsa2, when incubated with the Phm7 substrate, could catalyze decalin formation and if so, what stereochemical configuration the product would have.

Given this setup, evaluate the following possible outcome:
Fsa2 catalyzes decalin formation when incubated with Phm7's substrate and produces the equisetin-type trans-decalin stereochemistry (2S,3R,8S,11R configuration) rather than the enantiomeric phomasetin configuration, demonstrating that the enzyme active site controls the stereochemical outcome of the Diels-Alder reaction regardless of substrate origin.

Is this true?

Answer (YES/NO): YES